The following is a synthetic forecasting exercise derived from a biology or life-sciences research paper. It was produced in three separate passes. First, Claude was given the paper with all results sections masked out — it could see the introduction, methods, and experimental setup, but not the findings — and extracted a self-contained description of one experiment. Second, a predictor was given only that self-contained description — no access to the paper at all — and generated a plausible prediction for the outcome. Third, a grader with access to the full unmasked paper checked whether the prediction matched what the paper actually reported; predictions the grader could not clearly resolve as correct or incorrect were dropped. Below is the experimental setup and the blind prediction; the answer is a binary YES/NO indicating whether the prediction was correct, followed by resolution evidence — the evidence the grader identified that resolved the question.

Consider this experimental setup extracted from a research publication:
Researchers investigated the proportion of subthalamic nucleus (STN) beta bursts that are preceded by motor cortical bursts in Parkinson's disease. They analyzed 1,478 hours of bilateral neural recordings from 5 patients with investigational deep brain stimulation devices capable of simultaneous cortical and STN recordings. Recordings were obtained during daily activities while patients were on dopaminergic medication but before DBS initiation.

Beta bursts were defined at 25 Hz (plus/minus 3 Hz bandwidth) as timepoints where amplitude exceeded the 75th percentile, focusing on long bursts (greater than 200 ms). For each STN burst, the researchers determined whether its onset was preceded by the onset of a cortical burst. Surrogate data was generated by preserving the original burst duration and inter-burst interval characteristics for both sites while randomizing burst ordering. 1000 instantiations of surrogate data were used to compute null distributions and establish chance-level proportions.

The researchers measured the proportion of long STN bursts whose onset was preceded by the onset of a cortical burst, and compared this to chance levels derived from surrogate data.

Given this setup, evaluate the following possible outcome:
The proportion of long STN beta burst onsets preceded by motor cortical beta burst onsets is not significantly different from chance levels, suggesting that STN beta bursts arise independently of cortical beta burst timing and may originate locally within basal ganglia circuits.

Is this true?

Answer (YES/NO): NO